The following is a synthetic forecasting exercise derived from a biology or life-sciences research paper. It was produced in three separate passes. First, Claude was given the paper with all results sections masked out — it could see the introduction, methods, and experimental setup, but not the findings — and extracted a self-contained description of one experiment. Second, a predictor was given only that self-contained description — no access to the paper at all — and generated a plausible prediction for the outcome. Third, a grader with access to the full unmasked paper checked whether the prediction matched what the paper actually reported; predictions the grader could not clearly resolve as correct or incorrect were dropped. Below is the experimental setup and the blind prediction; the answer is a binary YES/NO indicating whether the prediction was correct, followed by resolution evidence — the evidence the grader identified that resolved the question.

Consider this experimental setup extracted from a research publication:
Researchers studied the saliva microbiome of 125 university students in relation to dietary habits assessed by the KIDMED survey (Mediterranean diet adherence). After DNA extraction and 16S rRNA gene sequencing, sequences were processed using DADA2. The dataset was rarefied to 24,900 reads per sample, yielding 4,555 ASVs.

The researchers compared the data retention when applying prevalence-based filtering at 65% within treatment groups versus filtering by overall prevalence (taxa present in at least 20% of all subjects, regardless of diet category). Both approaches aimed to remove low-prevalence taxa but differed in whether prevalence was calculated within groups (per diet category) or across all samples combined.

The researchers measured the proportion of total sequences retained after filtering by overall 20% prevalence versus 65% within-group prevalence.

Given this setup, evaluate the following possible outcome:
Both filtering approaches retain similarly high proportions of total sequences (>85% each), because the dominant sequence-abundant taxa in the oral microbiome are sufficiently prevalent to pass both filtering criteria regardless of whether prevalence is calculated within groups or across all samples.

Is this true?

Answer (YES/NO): NO